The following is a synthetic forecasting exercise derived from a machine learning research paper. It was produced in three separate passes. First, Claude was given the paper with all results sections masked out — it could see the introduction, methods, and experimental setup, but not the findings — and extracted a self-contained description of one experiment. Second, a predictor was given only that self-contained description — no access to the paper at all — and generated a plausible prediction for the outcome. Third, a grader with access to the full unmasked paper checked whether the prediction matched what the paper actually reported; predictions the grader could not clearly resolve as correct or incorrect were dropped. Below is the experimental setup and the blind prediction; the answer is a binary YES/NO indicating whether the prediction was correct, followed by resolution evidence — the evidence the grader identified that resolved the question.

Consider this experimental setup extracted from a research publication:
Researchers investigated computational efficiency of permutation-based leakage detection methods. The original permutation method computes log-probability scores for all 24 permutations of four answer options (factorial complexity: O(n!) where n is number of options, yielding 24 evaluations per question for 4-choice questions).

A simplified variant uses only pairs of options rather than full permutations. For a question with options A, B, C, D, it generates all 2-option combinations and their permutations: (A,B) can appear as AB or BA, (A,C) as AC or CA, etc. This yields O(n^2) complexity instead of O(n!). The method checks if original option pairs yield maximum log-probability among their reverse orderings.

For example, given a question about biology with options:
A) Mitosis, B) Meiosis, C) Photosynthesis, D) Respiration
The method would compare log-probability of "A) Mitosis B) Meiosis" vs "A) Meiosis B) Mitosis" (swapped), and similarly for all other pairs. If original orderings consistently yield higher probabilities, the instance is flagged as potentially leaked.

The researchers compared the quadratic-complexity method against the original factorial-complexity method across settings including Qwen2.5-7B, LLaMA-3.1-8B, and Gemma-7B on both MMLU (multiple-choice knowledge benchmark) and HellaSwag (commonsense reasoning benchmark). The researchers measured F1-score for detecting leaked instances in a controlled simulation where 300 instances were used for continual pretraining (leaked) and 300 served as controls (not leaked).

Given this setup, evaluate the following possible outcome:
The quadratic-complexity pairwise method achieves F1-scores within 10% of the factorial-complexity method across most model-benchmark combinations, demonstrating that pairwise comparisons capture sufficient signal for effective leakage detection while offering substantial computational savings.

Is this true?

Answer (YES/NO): NO